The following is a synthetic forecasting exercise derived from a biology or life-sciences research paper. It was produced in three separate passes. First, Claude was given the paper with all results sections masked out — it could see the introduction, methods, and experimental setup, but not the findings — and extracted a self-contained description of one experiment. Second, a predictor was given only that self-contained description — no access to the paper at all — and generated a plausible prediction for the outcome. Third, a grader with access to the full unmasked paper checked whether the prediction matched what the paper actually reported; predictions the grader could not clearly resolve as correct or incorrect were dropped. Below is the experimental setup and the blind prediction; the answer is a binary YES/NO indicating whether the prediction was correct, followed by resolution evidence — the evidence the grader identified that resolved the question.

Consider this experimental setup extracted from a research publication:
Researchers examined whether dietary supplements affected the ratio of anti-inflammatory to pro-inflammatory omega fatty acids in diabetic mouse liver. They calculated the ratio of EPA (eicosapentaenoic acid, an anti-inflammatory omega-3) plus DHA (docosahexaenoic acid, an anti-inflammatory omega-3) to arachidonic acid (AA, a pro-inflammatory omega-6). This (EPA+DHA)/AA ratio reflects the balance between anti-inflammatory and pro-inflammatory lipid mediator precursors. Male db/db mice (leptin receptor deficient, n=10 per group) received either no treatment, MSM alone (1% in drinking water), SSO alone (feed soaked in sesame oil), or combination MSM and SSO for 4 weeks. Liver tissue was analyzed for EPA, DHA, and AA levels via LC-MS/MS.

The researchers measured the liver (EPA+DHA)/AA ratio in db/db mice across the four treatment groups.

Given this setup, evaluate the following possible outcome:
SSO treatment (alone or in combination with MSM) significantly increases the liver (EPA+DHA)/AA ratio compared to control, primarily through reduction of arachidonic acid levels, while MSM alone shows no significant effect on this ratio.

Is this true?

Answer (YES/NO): NO